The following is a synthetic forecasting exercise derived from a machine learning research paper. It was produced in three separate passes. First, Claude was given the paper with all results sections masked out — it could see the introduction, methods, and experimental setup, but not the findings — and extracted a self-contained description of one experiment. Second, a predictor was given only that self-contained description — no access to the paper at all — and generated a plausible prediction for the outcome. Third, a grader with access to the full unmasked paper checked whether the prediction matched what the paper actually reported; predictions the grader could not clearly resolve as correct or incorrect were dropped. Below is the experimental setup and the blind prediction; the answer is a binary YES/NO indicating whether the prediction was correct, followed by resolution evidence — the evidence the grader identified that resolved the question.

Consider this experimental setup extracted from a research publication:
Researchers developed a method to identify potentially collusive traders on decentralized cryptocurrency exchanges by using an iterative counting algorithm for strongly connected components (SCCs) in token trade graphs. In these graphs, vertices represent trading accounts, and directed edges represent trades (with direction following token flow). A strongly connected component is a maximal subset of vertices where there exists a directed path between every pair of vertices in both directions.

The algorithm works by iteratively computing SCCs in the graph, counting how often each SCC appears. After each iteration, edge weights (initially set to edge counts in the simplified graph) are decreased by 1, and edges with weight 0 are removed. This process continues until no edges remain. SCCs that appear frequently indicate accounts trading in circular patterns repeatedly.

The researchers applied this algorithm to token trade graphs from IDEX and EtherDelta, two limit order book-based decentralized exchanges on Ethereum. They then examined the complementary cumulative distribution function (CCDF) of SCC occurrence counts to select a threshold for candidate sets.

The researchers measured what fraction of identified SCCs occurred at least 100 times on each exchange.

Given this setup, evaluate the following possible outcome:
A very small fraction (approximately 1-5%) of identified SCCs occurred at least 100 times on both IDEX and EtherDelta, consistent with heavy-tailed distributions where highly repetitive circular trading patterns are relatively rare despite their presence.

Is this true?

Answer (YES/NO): YES